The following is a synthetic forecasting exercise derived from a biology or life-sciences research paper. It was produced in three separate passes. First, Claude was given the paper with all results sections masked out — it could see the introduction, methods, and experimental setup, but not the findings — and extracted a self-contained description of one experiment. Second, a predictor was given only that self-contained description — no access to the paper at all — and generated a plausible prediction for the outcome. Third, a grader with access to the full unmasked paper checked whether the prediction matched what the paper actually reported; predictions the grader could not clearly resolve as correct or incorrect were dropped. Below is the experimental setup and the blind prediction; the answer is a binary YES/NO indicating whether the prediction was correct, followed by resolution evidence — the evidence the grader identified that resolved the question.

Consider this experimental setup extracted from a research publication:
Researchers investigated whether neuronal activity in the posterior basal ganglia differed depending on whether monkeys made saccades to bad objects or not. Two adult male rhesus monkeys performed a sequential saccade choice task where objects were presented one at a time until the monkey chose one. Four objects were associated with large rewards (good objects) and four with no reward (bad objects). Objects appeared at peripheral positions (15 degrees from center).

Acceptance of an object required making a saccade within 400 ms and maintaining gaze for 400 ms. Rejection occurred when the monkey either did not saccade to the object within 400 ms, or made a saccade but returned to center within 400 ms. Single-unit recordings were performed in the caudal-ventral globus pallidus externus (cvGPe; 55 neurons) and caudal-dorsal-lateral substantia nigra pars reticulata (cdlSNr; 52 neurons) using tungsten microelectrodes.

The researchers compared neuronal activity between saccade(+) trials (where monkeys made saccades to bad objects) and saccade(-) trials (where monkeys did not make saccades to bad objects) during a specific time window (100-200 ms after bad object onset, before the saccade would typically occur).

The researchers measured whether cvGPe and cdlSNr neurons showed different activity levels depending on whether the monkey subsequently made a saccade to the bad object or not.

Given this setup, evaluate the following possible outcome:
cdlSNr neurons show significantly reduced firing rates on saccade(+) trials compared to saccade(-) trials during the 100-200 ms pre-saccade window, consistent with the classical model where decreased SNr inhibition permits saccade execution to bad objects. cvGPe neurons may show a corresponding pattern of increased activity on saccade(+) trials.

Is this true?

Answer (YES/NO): YES